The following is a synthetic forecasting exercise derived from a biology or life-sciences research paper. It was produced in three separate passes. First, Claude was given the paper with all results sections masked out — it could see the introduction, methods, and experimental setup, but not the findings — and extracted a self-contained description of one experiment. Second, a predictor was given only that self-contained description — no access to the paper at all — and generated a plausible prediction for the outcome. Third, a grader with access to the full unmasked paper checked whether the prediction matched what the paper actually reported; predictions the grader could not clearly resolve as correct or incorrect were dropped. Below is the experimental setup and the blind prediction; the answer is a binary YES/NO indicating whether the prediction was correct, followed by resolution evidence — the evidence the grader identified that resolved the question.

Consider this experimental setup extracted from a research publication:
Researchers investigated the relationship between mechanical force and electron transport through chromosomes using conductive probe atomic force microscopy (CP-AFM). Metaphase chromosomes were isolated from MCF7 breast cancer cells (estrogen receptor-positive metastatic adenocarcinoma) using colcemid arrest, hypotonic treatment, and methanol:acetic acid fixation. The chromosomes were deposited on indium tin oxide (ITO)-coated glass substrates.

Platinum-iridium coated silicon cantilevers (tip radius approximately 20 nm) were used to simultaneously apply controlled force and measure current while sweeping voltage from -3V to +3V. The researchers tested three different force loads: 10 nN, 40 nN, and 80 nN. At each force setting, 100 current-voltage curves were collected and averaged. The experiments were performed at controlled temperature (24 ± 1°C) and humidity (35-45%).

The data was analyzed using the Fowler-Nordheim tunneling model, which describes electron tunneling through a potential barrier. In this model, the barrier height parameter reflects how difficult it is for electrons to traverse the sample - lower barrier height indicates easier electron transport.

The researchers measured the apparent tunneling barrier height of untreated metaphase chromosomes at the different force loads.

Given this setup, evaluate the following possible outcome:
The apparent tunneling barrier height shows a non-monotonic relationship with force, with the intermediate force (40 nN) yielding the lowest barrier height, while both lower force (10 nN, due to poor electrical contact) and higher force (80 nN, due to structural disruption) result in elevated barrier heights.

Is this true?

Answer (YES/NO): YES